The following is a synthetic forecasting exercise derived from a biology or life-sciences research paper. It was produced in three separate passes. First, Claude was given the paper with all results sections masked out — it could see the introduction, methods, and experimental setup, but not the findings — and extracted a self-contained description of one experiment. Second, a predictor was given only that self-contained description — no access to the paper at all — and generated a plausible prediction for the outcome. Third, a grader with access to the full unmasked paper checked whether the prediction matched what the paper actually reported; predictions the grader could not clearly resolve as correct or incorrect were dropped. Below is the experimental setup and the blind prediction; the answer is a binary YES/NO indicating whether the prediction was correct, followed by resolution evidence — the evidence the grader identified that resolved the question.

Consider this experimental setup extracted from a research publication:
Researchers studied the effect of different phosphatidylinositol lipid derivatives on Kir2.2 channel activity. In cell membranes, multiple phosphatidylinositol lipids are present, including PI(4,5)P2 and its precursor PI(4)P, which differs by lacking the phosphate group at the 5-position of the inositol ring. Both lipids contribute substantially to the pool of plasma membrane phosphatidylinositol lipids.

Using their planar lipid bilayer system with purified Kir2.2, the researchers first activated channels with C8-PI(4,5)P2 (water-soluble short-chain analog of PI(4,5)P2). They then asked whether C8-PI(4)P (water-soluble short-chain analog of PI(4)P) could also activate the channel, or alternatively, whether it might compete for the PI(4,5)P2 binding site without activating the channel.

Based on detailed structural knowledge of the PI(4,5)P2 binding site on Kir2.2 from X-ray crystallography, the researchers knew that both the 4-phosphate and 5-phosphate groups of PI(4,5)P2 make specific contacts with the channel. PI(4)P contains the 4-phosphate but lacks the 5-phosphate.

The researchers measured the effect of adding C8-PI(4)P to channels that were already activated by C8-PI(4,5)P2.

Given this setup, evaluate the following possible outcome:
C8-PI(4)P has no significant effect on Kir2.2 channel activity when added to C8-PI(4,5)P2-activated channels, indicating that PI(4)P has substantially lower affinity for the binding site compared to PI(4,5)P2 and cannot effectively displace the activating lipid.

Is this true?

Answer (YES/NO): NO